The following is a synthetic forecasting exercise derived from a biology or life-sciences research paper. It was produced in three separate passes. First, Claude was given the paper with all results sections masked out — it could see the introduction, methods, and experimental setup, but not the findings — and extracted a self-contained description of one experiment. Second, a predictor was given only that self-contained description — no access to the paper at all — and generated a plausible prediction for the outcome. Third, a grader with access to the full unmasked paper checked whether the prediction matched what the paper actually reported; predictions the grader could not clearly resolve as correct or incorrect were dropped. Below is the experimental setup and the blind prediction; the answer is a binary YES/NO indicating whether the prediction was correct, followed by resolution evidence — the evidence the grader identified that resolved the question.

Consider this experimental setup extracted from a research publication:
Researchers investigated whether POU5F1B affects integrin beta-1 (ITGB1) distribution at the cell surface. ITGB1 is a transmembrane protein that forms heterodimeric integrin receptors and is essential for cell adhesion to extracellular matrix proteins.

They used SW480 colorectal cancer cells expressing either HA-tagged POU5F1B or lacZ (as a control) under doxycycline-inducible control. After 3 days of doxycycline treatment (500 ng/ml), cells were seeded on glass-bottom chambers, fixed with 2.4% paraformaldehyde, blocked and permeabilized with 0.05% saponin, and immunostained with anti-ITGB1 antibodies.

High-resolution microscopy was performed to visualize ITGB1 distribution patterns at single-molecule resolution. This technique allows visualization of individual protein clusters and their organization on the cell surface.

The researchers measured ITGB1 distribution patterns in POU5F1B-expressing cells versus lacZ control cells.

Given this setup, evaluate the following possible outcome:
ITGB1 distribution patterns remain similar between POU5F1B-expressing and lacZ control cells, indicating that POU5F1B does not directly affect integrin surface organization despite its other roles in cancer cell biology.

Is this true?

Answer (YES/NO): NO